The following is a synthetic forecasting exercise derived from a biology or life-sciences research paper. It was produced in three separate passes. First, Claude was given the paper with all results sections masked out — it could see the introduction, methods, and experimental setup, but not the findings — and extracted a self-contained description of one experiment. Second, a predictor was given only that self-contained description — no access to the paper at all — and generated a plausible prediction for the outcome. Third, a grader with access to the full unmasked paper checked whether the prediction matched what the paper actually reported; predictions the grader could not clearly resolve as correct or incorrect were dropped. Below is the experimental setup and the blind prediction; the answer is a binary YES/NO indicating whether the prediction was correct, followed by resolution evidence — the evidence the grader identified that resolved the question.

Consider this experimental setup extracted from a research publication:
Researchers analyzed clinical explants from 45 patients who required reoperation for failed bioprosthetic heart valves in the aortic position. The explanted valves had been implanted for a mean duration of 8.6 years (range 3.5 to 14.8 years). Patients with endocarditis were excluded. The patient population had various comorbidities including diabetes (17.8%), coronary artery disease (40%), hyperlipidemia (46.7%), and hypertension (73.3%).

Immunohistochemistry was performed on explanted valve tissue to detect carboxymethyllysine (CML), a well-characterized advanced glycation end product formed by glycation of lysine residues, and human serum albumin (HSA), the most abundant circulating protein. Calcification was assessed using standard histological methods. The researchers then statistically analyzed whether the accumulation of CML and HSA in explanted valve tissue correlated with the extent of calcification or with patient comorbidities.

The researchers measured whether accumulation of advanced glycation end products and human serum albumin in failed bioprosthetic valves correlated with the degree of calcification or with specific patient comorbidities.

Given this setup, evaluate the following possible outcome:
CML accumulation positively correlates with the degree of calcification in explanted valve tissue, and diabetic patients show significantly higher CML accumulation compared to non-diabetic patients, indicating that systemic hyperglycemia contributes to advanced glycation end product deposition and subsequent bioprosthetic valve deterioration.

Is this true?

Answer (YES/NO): NO